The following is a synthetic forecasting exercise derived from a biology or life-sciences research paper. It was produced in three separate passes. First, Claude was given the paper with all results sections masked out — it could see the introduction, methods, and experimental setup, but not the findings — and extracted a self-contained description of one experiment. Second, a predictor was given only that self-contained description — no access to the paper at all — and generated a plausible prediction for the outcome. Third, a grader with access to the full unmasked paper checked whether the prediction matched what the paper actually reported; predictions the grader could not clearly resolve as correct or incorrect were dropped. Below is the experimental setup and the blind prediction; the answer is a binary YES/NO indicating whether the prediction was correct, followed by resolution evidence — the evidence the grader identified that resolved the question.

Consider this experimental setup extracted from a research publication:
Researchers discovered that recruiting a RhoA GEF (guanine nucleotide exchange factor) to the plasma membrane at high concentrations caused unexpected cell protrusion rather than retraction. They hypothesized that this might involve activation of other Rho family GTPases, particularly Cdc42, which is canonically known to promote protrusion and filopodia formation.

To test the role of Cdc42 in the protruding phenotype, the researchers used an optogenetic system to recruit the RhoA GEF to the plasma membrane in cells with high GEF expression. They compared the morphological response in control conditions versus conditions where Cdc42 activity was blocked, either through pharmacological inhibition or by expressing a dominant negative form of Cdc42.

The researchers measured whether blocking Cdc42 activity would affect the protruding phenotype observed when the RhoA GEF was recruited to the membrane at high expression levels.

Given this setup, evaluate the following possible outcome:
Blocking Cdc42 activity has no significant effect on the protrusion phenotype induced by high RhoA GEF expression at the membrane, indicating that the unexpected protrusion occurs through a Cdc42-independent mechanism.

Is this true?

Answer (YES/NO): NO